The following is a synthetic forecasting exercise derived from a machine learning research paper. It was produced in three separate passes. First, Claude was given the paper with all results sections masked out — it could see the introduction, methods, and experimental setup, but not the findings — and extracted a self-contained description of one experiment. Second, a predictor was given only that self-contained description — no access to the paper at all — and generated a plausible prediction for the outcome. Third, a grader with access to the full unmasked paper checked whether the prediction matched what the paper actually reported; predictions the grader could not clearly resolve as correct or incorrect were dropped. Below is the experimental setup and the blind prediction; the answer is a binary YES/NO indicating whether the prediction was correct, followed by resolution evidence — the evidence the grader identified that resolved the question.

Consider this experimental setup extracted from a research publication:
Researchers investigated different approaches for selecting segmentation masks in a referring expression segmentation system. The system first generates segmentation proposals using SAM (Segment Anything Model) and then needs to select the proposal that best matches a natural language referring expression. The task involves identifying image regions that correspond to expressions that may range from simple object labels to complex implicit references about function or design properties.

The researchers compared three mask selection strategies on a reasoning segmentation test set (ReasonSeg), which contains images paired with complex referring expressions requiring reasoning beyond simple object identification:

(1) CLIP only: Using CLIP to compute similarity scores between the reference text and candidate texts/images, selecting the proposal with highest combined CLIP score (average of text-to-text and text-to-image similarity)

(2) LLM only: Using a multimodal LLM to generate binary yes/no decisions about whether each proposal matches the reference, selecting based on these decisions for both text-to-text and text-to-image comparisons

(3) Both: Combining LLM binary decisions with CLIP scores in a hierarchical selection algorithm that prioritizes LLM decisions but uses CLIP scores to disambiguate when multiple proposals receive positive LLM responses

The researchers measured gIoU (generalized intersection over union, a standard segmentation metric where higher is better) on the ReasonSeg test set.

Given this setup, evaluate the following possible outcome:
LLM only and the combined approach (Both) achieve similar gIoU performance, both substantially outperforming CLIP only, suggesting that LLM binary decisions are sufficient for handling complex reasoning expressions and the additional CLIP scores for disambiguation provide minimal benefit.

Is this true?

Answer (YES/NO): NO